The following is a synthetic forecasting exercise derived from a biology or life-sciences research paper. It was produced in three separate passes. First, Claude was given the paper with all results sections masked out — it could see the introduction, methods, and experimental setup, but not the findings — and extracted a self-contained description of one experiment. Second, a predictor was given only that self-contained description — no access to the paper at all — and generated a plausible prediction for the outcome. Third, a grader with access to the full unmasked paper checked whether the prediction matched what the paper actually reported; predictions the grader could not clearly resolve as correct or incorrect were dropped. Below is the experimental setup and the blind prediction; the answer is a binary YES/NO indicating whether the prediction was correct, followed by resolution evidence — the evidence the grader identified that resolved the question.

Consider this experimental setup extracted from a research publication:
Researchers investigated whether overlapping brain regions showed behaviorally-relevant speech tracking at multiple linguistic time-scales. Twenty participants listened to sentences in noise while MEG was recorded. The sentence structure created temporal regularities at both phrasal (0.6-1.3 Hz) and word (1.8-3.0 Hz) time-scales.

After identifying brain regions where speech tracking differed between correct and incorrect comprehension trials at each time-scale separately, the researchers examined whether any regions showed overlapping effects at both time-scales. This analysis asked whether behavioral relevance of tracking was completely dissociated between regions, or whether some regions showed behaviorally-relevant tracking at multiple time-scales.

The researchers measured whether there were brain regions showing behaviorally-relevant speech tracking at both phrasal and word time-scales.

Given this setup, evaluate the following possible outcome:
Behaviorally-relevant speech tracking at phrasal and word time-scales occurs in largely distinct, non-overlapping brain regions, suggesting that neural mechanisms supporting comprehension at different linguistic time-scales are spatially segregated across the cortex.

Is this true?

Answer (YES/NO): NO